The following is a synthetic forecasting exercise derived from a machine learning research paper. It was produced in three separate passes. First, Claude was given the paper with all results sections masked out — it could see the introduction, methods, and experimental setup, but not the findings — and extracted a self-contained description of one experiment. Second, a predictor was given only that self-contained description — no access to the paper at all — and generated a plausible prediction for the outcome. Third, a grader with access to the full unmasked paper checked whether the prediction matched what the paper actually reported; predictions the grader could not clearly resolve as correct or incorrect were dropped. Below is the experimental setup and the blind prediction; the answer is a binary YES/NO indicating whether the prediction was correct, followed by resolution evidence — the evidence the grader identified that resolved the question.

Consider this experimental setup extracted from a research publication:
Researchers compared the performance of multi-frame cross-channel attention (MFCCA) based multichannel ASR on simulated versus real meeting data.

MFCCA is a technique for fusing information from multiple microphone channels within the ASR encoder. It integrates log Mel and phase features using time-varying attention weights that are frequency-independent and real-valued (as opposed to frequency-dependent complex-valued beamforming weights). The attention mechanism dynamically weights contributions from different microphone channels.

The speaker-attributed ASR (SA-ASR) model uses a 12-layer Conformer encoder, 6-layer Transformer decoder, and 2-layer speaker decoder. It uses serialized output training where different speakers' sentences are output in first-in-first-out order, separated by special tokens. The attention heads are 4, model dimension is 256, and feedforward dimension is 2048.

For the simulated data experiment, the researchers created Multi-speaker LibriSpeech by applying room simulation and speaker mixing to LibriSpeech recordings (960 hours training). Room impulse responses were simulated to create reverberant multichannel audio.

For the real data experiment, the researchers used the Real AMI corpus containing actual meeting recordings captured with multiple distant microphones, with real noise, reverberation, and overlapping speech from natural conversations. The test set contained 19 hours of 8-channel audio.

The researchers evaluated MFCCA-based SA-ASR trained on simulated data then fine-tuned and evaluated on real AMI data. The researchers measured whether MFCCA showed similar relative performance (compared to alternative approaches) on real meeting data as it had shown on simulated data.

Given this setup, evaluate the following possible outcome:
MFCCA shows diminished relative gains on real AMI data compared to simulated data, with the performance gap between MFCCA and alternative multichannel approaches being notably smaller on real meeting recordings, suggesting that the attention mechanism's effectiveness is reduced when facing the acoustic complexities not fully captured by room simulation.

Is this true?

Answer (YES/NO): YES